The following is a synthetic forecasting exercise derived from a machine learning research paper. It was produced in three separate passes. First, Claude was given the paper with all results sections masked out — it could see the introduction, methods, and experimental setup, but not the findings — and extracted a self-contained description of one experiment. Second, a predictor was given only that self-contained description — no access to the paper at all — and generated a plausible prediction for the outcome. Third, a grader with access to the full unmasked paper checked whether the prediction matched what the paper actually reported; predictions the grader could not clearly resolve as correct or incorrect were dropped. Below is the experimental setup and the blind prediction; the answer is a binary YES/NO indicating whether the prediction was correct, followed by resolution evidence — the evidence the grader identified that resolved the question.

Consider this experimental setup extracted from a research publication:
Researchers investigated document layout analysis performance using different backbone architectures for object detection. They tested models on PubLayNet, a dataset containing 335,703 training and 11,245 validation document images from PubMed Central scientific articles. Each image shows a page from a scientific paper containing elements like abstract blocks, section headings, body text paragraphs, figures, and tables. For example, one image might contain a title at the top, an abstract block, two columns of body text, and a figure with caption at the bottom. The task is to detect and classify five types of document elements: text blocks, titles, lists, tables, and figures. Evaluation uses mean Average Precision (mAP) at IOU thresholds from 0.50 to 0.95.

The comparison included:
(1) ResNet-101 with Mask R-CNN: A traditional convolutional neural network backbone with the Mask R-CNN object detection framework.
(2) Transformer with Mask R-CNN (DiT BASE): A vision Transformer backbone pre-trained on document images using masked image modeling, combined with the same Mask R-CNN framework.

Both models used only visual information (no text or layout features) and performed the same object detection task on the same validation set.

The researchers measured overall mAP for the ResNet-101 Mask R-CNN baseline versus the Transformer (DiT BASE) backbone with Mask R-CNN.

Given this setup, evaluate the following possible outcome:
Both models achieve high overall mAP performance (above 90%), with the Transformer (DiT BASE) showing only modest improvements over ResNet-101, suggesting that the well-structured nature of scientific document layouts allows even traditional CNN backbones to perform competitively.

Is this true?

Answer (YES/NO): YES